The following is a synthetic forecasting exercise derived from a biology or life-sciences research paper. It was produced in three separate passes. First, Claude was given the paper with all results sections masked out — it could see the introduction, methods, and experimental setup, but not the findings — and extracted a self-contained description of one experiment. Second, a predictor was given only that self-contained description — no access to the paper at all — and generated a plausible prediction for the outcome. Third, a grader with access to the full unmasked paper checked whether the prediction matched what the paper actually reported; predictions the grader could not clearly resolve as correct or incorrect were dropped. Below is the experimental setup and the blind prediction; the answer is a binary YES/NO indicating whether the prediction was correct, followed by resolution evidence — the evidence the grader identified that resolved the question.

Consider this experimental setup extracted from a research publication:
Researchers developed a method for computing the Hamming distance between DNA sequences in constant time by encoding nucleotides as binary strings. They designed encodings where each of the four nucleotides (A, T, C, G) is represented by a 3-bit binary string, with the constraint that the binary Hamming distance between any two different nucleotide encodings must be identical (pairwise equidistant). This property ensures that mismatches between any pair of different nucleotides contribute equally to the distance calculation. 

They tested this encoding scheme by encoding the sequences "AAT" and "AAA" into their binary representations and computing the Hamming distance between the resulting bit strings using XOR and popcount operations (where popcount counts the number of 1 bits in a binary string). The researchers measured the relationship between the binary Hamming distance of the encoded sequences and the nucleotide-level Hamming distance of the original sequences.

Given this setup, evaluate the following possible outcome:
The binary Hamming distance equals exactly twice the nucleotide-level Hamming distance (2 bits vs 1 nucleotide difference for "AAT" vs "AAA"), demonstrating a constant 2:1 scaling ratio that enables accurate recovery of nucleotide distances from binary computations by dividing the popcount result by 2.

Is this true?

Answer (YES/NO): YES